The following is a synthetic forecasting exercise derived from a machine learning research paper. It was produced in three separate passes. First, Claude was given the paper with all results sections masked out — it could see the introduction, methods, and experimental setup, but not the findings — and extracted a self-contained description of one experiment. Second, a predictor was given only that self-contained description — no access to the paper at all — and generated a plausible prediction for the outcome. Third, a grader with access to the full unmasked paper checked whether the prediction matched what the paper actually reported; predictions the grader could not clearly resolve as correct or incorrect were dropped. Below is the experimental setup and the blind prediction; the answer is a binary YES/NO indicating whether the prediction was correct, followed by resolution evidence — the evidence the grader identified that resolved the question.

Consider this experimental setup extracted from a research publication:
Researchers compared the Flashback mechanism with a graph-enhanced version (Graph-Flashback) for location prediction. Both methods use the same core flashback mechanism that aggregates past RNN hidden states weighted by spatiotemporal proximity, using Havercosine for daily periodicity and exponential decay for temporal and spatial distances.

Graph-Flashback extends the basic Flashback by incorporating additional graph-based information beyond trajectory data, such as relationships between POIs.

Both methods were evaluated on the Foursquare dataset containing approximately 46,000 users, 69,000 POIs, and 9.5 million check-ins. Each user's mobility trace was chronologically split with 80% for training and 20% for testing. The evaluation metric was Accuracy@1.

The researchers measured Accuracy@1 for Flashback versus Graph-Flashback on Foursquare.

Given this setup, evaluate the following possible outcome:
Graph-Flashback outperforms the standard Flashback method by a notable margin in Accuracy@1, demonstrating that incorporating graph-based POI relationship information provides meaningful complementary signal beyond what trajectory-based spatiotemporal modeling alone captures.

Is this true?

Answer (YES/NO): YES